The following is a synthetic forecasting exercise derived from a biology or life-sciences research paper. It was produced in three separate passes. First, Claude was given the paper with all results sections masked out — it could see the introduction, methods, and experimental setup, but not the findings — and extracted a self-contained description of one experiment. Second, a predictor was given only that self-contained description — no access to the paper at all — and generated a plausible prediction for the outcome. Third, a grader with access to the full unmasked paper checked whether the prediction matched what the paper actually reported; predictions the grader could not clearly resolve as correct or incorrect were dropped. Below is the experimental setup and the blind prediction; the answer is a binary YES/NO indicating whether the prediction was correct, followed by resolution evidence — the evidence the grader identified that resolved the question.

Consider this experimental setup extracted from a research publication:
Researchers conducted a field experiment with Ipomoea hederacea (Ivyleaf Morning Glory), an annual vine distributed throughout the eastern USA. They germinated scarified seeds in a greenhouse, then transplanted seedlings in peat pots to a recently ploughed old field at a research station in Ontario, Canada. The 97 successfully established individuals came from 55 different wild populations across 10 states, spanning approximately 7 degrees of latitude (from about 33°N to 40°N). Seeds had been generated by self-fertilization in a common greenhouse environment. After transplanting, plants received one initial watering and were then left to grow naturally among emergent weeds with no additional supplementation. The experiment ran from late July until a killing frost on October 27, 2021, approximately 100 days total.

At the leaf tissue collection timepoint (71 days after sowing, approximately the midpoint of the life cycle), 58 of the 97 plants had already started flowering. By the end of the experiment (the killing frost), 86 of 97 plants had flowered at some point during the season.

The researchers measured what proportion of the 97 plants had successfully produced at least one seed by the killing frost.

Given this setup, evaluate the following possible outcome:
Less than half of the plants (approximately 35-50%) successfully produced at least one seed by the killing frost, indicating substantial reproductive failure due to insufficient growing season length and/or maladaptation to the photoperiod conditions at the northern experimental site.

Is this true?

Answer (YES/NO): NO